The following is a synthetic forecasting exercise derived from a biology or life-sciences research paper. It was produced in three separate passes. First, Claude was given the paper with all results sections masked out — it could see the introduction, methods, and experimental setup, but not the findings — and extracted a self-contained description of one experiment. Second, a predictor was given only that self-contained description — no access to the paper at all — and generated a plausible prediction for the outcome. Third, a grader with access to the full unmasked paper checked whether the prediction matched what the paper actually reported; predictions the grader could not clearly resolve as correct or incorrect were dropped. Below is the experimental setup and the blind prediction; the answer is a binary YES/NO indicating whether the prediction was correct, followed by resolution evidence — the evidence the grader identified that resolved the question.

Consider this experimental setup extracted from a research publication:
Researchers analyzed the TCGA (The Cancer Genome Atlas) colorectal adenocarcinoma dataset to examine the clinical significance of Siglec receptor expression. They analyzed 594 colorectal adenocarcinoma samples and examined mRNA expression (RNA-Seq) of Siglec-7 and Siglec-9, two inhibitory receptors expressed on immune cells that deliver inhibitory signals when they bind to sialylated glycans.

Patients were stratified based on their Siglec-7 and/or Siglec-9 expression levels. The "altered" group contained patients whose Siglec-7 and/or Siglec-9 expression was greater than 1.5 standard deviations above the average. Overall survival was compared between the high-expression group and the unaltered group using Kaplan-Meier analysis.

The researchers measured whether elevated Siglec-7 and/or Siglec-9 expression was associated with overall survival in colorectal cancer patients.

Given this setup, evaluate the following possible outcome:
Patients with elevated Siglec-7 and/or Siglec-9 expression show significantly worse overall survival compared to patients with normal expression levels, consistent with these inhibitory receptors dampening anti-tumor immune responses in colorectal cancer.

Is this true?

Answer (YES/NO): NO